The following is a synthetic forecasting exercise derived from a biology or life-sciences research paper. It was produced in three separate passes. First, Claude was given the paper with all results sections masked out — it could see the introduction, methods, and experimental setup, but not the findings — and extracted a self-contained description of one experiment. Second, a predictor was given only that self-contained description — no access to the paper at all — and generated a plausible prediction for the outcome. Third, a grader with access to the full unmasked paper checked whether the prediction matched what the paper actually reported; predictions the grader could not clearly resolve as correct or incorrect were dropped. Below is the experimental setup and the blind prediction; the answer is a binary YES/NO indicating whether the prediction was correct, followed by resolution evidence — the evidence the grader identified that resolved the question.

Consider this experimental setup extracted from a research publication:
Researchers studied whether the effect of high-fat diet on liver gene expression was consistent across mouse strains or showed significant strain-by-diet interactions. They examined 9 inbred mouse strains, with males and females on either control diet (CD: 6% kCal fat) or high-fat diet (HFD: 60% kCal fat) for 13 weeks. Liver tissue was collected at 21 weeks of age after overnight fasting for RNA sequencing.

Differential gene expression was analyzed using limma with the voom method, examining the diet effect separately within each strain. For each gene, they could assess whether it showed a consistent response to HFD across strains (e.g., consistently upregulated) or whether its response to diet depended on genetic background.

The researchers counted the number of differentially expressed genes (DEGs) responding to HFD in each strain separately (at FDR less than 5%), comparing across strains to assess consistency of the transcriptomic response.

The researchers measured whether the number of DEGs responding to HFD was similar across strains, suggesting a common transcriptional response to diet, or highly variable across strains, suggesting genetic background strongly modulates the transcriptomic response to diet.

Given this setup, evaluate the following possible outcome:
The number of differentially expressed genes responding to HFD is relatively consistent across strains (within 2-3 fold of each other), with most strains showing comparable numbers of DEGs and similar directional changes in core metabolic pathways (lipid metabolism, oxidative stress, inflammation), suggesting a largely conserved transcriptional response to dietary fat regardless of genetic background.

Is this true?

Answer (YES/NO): NO